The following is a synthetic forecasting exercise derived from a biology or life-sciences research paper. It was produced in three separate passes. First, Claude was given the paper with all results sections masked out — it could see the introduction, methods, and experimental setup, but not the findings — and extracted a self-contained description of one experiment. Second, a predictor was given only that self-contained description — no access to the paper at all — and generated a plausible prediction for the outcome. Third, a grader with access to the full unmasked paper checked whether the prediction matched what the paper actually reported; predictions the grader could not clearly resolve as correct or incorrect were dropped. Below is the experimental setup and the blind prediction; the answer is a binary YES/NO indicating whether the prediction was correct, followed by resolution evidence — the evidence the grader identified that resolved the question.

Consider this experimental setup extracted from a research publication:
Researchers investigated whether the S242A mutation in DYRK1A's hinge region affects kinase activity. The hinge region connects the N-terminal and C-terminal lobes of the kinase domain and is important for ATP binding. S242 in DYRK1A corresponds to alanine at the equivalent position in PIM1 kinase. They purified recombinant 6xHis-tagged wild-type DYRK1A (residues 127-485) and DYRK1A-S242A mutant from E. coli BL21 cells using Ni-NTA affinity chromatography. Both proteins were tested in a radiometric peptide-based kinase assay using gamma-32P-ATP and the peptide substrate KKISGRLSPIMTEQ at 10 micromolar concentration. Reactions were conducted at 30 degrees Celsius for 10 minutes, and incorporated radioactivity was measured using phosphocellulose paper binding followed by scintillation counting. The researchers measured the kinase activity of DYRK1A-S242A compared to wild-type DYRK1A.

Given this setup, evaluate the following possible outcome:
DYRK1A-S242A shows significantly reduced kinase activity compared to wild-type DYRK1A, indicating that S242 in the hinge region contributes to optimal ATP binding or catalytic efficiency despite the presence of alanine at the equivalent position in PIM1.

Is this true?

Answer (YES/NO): NO